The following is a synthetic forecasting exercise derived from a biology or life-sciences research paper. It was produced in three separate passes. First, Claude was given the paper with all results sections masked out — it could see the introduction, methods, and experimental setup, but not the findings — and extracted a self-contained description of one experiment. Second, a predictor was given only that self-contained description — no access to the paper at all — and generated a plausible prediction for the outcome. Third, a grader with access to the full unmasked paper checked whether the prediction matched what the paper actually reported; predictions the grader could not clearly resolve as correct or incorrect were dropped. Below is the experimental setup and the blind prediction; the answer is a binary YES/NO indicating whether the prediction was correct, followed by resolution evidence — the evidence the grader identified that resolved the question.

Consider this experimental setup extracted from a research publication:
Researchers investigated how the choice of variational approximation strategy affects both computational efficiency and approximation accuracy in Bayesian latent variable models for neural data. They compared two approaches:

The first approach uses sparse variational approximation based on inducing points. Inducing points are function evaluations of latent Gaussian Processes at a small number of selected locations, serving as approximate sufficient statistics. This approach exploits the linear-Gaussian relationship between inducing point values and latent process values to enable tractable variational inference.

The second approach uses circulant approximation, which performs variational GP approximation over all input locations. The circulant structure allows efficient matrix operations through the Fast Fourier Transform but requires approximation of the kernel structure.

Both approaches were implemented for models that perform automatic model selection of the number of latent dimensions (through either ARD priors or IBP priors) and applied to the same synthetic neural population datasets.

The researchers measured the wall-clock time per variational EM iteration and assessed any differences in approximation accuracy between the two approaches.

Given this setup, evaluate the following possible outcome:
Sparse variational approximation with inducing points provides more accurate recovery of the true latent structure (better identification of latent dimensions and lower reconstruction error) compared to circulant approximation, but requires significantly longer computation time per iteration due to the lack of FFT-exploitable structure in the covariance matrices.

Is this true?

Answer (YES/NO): NO